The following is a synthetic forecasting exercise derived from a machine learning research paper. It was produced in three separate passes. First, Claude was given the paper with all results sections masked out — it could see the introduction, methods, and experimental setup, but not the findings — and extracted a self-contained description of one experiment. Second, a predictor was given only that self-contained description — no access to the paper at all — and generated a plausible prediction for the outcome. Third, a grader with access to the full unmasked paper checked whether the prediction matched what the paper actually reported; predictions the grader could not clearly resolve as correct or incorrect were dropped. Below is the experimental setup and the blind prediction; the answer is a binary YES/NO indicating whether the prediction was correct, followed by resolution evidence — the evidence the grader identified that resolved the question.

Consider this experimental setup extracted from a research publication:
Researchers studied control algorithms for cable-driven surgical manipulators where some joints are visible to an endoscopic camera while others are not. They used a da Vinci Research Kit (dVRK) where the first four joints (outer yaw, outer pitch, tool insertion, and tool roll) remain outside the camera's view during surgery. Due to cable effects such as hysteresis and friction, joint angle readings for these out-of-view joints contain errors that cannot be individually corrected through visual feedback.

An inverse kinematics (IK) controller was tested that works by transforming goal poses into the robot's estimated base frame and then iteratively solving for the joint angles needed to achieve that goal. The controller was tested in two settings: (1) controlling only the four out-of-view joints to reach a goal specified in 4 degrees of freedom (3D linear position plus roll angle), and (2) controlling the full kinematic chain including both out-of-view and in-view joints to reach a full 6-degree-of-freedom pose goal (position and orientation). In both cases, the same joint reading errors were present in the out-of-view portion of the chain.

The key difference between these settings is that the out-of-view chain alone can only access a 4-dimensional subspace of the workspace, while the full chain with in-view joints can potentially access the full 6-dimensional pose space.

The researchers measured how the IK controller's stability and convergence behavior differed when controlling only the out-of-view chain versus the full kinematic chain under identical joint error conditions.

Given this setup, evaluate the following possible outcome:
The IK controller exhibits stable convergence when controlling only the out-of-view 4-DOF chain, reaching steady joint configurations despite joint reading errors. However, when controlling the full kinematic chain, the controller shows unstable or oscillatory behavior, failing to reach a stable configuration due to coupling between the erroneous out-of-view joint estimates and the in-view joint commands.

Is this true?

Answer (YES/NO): NO